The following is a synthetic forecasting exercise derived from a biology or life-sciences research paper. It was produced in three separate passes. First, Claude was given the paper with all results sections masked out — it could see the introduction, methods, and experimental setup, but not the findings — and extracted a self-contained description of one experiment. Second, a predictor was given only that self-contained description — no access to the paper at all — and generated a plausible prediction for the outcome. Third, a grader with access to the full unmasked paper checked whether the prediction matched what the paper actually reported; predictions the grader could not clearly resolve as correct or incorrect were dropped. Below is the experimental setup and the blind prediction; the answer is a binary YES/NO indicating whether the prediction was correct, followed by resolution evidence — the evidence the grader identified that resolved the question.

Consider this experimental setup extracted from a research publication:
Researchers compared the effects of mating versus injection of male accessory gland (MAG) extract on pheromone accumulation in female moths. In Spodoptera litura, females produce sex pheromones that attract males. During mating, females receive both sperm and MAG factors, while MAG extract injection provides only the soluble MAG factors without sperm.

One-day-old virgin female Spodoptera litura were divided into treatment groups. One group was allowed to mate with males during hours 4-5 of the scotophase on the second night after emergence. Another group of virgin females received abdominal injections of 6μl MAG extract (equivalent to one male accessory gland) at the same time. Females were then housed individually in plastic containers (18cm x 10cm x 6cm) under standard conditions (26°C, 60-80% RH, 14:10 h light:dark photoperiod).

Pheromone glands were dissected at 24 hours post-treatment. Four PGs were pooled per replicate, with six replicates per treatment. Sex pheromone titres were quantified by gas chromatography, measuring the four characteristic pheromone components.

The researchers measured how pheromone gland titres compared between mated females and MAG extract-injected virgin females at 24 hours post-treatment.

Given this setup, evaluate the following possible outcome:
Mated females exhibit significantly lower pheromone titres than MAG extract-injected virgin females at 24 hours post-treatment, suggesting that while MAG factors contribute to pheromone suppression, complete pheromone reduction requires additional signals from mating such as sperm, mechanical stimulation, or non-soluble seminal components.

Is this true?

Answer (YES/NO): NO